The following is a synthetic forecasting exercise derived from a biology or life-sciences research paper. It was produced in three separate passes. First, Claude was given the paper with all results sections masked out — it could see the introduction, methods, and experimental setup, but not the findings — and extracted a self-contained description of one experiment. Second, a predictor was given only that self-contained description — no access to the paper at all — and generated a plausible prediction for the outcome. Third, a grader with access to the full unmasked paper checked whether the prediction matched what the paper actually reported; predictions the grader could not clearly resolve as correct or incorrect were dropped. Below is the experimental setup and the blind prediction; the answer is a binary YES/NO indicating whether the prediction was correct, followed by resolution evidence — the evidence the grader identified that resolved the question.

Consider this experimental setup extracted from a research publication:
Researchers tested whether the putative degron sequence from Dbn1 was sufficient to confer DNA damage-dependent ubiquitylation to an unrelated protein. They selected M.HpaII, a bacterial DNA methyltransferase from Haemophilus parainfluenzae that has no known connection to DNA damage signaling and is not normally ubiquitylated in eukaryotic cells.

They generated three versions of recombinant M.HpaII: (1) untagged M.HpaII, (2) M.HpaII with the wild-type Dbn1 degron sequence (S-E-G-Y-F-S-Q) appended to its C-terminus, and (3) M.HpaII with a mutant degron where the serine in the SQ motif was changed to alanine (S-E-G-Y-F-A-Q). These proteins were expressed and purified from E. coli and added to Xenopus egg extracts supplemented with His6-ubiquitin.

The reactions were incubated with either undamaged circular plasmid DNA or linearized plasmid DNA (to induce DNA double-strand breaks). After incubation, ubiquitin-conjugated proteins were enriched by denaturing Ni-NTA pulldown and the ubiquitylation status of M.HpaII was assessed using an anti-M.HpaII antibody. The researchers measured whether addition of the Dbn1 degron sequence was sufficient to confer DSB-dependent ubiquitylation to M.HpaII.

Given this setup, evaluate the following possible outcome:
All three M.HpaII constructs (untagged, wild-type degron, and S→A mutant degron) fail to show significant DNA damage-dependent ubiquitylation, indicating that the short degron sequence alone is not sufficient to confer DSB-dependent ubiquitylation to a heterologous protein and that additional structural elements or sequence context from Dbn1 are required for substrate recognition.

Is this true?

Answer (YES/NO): NO